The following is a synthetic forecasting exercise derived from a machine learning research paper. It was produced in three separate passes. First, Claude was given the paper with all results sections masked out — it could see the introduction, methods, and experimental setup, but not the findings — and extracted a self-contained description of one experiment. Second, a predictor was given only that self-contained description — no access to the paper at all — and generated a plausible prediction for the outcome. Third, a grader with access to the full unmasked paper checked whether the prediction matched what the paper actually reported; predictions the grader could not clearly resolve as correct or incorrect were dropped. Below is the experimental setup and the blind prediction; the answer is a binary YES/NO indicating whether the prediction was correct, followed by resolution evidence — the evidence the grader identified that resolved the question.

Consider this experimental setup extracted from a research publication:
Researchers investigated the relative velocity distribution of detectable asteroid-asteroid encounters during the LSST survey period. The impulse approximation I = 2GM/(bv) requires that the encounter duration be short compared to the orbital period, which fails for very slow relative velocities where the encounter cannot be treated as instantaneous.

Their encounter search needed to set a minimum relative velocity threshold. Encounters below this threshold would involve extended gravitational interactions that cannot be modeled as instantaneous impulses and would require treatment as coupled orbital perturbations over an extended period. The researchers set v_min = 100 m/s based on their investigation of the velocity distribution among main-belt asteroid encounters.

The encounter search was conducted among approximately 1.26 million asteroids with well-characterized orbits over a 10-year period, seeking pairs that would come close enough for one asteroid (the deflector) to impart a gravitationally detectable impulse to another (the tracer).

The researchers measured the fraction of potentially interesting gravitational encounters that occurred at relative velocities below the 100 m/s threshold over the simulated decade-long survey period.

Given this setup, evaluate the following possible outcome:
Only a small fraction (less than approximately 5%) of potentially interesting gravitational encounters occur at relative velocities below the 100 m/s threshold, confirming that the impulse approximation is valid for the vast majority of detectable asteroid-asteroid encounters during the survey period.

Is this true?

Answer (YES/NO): YES